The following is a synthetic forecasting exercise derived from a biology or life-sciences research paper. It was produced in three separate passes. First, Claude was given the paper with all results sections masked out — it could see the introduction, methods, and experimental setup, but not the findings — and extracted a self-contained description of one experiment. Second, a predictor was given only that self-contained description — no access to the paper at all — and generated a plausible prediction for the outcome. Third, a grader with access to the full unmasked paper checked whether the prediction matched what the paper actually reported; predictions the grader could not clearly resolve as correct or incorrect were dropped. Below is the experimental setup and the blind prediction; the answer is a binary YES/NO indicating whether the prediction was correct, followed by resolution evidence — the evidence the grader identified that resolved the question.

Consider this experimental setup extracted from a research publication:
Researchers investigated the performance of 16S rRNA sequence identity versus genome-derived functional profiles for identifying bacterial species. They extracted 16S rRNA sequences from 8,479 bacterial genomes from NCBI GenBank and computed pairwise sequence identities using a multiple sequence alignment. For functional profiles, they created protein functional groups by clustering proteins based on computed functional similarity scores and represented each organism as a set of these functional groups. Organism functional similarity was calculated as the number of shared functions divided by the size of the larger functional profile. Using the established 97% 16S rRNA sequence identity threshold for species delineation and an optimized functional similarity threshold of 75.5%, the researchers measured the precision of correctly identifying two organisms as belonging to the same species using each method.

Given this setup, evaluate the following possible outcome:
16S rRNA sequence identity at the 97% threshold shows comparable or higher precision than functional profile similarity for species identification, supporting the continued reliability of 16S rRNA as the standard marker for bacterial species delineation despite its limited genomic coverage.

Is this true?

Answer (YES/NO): NO